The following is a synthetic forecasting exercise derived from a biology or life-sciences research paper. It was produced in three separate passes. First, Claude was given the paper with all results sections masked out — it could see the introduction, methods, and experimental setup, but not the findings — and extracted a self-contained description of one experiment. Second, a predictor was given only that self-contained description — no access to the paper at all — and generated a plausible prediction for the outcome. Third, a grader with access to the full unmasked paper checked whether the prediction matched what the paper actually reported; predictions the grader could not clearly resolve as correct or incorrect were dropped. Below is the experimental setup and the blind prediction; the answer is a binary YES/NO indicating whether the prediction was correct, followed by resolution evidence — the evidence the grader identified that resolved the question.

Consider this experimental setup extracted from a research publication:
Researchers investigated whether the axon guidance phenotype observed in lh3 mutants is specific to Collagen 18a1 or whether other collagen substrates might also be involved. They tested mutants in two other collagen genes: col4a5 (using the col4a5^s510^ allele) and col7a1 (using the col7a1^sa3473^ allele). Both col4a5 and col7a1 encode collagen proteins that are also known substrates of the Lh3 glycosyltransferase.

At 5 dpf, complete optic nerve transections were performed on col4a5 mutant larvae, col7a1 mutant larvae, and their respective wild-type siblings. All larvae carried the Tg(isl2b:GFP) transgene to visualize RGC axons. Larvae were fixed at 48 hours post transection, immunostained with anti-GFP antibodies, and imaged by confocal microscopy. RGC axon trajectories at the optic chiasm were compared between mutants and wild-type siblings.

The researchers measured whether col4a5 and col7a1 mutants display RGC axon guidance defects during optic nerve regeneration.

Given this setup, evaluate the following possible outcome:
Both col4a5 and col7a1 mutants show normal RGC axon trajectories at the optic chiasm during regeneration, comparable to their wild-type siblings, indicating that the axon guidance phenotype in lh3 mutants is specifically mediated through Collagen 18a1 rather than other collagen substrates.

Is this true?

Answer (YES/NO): YES